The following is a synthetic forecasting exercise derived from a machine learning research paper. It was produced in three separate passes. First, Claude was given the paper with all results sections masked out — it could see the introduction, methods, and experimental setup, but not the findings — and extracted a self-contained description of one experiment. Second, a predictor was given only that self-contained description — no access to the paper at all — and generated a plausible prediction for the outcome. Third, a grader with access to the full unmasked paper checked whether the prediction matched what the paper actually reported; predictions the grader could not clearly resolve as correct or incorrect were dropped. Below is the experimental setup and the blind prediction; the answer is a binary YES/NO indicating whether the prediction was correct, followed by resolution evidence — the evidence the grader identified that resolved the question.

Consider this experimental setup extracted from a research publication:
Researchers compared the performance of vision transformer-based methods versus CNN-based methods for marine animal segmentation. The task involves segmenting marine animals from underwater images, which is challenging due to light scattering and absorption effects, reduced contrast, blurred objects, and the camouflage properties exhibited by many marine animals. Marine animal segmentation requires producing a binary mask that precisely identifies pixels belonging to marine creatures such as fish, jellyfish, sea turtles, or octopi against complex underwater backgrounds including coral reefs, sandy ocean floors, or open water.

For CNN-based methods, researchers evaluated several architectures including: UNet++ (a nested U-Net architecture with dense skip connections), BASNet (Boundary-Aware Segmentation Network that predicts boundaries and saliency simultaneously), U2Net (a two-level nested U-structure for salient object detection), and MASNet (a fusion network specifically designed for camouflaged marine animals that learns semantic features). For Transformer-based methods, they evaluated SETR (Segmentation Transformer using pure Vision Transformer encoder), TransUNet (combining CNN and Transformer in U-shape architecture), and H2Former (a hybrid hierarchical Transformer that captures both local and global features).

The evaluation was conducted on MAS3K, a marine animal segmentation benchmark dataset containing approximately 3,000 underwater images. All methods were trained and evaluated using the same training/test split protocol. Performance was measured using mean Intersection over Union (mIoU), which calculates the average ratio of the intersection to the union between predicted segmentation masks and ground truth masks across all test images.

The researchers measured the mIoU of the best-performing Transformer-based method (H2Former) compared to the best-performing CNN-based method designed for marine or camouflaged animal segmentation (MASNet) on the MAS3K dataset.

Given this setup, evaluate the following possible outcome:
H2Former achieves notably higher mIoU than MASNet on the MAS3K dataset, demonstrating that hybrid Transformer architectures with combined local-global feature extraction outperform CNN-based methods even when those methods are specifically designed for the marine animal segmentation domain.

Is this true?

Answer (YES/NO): NO